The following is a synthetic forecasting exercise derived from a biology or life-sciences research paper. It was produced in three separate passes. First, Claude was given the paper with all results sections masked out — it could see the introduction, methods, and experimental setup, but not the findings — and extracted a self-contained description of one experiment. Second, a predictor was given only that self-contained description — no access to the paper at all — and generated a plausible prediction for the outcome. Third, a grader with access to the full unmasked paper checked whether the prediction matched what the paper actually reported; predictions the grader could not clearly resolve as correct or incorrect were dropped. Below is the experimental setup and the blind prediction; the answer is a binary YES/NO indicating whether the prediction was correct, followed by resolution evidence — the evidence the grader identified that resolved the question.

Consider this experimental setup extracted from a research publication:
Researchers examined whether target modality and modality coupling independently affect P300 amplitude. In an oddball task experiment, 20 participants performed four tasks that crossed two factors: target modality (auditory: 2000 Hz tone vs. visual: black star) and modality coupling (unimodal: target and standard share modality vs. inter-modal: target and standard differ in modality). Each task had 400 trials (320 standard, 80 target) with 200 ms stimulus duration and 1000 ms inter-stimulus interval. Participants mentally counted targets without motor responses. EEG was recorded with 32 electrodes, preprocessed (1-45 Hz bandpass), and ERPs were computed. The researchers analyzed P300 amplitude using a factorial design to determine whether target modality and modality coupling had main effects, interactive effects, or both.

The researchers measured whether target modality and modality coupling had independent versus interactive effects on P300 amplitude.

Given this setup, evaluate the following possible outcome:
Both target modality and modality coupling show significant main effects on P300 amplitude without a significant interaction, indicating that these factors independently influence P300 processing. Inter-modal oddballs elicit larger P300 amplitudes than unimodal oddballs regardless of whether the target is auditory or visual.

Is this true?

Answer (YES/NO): YES